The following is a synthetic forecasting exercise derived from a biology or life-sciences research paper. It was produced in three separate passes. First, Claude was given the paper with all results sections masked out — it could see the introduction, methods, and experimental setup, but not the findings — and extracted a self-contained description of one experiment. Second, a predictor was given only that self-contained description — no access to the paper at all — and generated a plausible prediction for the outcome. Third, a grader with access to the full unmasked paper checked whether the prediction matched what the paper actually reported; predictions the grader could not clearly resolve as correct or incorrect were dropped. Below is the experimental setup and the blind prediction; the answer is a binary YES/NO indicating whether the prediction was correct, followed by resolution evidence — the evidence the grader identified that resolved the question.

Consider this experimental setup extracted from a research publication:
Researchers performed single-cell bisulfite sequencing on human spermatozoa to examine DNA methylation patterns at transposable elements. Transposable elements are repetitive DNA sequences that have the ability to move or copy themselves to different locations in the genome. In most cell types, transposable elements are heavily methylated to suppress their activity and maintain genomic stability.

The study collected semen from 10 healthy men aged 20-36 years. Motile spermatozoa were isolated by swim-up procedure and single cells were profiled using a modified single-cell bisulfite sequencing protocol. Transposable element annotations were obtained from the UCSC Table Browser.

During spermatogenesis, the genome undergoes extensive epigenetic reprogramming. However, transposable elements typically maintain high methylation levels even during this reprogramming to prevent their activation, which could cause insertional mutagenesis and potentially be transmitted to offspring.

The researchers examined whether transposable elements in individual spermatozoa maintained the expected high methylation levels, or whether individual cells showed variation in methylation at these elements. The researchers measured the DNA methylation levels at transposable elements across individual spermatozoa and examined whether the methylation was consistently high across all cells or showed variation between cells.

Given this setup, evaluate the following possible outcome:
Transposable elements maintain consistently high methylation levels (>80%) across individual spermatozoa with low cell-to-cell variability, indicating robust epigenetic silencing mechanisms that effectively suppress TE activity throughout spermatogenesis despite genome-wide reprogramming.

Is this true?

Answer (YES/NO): NO